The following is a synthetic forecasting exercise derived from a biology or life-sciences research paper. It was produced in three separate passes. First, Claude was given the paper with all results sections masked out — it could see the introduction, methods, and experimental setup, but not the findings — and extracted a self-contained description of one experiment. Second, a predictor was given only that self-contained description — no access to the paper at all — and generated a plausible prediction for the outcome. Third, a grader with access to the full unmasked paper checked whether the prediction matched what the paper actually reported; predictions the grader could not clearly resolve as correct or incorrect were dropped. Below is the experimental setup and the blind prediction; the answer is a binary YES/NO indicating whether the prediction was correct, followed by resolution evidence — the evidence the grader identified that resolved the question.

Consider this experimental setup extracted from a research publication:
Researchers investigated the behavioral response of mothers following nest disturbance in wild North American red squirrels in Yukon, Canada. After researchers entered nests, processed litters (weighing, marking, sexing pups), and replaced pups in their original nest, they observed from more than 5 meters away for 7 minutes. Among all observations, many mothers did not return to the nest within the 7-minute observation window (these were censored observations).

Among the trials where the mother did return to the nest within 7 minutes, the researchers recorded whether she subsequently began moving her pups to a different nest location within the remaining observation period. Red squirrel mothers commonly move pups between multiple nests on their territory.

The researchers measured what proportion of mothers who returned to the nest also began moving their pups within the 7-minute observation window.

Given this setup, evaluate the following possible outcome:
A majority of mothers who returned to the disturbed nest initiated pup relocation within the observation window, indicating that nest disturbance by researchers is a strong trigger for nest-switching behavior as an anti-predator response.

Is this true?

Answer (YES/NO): YES